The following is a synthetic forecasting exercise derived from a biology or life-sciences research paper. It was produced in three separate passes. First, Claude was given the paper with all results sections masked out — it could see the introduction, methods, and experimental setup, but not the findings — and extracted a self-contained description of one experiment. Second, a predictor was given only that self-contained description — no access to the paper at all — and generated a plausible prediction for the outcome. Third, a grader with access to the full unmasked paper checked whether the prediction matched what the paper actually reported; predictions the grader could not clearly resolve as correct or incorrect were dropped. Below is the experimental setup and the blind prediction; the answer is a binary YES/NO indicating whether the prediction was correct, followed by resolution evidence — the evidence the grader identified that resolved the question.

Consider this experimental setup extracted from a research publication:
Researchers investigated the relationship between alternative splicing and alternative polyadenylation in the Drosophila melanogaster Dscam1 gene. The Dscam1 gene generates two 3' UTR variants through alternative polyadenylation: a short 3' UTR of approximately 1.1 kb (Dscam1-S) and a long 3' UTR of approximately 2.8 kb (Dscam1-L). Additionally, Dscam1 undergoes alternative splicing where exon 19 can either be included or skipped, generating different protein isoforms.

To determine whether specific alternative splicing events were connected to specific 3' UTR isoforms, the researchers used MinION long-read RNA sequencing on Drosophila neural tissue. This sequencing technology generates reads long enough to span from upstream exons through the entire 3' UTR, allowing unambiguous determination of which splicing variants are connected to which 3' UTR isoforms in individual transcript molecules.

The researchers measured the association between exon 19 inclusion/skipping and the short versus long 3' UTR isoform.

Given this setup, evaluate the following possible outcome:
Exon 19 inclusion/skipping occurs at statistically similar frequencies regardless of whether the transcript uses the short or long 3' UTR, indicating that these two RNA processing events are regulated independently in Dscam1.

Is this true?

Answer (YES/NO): NO